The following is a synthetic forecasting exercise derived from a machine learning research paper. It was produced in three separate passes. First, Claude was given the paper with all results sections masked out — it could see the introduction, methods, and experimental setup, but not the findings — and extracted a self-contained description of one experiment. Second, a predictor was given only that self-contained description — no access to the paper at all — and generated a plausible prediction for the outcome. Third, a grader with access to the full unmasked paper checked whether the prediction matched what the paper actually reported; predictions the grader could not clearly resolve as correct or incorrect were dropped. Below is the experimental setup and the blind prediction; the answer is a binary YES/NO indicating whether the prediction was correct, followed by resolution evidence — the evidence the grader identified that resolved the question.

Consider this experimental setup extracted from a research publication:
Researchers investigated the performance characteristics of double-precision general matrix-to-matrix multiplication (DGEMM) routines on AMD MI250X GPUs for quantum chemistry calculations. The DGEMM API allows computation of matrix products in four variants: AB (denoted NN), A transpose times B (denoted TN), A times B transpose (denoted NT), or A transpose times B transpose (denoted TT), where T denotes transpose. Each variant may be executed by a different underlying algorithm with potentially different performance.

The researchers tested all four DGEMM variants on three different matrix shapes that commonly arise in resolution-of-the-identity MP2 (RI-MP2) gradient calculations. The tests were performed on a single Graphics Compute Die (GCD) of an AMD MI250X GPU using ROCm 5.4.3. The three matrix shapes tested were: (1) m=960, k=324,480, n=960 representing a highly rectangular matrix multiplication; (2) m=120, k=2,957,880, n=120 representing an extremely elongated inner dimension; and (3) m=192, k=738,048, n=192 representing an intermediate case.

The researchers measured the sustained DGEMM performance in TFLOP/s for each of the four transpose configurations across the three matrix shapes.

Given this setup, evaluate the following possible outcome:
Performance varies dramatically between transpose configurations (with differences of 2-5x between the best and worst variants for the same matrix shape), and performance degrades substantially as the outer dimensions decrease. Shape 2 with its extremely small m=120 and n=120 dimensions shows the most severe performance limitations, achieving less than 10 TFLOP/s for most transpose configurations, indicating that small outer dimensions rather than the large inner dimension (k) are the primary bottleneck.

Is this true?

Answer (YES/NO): NO